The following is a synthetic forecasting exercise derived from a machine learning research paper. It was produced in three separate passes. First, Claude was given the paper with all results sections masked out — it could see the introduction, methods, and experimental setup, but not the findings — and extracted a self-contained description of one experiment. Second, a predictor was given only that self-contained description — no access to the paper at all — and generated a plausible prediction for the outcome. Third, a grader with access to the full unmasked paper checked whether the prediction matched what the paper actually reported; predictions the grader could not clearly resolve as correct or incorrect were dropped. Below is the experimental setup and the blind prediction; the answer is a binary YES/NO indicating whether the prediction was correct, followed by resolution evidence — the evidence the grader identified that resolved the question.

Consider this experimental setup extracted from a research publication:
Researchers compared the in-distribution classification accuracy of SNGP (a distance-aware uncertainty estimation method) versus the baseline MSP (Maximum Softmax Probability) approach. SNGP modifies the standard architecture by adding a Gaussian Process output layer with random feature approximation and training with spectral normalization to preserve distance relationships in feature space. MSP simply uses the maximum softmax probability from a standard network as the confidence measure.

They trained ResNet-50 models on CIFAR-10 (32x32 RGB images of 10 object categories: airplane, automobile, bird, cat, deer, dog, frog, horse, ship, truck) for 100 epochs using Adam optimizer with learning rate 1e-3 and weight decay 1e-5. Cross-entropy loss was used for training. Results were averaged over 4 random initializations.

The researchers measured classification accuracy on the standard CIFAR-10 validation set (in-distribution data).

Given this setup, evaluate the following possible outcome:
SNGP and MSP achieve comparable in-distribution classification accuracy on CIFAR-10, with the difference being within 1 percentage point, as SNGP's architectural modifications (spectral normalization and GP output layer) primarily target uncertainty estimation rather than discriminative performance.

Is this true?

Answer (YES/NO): NO